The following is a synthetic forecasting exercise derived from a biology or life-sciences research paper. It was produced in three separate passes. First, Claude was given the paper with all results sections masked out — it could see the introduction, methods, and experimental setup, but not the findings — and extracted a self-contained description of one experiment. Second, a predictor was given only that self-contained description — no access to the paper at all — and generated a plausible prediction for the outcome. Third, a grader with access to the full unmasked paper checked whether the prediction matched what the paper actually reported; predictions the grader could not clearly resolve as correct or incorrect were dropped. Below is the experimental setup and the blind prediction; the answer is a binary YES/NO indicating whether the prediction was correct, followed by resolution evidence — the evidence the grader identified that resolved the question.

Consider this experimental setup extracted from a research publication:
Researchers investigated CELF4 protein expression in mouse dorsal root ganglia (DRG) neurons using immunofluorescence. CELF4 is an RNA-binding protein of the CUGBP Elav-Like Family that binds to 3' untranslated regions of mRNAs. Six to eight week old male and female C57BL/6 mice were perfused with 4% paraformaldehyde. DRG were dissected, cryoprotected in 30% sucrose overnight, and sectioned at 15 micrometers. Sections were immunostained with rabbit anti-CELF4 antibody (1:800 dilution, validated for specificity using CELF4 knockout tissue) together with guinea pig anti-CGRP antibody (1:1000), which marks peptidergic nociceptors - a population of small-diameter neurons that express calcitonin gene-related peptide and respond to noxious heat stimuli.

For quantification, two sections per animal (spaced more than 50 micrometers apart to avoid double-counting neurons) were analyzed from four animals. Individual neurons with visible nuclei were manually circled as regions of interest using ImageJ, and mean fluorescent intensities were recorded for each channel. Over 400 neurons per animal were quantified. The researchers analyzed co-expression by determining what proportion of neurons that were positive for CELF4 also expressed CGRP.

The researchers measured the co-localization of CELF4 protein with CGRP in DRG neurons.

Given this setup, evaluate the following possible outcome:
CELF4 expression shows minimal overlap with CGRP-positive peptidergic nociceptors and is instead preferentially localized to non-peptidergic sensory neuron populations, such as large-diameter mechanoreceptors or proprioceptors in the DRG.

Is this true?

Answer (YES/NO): NO